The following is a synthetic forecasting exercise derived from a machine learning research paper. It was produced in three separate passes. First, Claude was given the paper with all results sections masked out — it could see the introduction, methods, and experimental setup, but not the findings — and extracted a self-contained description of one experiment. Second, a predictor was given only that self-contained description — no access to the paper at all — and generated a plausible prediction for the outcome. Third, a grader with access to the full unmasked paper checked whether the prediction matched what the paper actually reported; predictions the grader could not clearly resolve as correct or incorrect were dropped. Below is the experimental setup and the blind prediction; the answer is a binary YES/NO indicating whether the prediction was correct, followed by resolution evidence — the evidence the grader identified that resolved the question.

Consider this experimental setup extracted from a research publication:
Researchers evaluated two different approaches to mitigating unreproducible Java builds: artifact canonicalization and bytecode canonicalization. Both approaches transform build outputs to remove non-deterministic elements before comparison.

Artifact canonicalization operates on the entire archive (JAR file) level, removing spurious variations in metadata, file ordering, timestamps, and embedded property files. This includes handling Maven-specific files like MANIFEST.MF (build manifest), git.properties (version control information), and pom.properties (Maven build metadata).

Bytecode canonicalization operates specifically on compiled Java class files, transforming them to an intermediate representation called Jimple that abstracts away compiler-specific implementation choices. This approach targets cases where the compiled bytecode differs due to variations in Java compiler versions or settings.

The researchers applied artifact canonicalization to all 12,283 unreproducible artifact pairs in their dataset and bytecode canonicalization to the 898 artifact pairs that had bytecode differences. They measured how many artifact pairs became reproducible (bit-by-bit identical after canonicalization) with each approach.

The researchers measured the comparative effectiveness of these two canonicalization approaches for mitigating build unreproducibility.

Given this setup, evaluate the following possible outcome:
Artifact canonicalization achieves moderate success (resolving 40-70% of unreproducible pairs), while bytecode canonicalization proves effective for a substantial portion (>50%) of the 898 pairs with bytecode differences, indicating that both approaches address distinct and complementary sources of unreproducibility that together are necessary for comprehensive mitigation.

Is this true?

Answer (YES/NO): NO